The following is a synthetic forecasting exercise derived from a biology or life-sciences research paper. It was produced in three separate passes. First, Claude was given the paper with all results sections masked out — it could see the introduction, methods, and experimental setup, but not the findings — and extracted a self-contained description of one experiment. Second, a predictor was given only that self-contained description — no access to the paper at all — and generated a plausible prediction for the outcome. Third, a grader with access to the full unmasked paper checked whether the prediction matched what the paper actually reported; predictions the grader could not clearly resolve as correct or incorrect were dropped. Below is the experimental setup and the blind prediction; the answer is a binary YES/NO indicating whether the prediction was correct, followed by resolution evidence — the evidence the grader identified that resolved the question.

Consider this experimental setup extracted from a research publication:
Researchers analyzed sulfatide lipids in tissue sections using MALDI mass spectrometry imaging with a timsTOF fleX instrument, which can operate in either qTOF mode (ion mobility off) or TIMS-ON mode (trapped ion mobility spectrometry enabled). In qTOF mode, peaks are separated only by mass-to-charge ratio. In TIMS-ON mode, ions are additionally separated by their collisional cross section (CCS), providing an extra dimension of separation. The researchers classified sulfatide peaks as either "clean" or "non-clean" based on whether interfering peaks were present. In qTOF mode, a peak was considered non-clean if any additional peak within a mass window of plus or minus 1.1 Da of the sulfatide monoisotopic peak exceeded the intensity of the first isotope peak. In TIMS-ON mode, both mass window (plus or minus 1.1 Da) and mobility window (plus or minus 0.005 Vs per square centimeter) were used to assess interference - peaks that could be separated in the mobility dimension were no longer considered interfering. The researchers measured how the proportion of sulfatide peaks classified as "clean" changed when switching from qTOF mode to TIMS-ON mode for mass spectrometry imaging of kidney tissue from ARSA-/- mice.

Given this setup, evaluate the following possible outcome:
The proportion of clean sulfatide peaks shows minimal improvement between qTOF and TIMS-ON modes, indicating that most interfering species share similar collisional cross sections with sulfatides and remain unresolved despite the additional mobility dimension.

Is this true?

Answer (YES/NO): NO